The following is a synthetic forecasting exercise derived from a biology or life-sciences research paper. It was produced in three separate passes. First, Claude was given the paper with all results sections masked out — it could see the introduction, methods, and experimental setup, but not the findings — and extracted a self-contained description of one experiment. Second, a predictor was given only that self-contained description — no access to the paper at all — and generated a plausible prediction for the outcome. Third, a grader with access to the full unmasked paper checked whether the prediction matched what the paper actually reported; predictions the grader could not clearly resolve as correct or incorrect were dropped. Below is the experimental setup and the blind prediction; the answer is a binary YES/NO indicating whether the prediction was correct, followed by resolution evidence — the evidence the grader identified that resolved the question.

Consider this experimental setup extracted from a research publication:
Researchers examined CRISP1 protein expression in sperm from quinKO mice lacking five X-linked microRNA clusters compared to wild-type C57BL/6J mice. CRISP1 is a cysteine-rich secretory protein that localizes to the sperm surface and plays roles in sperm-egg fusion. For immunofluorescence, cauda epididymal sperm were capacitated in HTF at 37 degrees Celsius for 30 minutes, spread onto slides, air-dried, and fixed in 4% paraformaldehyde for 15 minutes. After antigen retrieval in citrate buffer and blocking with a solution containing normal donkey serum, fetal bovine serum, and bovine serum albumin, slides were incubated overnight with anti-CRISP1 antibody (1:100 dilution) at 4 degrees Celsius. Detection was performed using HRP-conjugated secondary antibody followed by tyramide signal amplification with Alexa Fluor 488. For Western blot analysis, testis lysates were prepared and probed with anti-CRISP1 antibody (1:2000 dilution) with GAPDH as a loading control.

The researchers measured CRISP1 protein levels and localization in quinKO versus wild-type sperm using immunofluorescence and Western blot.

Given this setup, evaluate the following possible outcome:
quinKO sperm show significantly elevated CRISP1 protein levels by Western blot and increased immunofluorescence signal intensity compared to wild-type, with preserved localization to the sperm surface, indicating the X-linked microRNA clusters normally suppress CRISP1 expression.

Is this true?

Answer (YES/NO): NO